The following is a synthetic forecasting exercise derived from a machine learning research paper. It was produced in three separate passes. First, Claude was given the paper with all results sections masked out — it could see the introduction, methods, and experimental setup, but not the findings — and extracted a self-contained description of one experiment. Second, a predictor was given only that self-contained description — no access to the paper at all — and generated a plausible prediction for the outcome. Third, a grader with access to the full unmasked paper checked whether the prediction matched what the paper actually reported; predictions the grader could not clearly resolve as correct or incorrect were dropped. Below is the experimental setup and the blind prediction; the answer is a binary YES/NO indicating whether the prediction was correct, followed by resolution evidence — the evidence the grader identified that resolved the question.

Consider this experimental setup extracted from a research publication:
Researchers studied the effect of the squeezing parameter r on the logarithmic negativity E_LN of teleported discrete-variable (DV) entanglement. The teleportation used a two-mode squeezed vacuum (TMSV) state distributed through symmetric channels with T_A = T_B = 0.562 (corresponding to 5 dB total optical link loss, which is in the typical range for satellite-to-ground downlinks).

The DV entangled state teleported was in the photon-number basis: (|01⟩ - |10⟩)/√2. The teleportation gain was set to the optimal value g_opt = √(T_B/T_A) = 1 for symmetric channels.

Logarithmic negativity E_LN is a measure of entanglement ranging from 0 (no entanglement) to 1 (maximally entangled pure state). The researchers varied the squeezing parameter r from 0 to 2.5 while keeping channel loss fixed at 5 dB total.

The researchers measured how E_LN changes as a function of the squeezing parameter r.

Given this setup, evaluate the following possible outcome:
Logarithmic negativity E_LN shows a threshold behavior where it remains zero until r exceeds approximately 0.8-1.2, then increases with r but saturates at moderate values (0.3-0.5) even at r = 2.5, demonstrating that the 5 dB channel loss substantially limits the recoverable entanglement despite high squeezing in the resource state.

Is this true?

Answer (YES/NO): NO